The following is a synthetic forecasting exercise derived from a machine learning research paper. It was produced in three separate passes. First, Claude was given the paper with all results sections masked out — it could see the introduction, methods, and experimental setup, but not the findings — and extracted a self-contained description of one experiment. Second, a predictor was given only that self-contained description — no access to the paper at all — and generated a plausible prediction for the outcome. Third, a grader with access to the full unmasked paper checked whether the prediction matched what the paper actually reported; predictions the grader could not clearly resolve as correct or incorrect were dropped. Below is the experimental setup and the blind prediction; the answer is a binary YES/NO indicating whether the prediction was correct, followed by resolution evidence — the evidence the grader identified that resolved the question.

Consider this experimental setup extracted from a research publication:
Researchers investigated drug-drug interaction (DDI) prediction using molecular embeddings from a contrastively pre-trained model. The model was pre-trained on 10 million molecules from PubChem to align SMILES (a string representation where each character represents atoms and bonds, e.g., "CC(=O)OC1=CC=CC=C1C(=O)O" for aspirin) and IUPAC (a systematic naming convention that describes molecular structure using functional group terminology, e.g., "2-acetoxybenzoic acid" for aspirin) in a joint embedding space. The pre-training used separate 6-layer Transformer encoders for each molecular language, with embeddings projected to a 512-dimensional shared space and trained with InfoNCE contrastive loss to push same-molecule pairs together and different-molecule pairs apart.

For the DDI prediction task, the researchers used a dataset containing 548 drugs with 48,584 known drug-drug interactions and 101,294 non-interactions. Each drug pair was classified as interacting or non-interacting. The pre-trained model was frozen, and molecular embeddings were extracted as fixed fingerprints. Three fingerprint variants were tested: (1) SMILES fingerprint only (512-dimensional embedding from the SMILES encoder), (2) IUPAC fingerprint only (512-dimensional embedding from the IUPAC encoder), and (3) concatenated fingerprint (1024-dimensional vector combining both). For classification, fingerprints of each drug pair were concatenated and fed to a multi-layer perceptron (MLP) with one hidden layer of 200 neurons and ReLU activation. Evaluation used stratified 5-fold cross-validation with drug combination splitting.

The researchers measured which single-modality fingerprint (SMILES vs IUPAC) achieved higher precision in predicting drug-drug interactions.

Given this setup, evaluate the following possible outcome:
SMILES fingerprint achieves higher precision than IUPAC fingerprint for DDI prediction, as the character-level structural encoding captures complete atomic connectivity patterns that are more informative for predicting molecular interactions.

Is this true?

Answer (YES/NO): NO